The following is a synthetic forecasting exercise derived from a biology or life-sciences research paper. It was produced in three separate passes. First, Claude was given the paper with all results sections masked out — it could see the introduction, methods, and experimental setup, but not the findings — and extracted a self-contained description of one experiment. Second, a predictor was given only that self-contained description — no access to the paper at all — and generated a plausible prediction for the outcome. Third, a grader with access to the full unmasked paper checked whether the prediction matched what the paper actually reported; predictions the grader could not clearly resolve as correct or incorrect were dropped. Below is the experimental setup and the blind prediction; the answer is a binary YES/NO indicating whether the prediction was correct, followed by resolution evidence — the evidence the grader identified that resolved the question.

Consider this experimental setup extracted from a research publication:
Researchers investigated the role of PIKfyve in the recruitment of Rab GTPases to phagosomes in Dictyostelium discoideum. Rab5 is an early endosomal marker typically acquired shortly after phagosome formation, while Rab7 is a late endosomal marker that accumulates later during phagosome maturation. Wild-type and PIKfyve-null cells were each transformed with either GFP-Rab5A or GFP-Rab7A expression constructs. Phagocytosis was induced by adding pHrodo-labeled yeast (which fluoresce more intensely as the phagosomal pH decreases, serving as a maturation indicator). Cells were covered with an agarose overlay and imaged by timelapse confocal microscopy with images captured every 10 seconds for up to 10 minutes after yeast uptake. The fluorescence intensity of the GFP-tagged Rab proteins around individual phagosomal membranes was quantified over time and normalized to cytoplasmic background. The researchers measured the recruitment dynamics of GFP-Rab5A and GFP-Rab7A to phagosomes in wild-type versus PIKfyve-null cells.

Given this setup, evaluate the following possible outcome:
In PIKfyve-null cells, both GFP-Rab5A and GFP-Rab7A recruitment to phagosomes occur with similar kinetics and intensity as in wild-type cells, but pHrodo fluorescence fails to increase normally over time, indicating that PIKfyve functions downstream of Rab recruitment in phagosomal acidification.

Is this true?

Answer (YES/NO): NO